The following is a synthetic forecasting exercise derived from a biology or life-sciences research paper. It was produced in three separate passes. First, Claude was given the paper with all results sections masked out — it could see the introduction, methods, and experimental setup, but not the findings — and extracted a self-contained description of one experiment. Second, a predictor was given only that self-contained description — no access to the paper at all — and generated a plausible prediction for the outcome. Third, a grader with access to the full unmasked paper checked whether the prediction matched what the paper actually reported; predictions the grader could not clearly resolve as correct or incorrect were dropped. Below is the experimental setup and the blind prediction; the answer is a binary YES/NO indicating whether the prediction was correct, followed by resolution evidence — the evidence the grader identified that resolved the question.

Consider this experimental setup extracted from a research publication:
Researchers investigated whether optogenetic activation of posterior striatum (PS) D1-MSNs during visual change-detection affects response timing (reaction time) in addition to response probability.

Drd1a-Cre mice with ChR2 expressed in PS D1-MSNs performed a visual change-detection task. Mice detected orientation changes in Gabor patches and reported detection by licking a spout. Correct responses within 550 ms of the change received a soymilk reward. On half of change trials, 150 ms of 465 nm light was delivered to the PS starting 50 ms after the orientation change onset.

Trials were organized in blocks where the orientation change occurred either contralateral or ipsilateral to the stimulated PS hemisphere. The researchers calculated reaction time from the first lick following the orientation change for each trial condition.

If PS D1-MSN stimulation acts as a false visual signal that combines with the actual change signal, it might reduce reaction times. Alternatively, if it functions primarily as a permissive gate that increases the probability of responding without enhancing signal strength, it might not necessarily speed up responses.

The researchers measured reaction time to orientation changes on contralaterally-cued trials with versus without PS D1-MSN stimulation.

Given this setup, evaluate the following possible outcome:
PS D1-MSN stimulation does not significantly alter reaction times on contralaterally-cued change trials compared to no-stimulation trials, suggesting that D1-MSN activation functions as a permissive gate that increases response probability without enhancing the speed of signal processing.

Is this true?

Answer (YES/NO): NO